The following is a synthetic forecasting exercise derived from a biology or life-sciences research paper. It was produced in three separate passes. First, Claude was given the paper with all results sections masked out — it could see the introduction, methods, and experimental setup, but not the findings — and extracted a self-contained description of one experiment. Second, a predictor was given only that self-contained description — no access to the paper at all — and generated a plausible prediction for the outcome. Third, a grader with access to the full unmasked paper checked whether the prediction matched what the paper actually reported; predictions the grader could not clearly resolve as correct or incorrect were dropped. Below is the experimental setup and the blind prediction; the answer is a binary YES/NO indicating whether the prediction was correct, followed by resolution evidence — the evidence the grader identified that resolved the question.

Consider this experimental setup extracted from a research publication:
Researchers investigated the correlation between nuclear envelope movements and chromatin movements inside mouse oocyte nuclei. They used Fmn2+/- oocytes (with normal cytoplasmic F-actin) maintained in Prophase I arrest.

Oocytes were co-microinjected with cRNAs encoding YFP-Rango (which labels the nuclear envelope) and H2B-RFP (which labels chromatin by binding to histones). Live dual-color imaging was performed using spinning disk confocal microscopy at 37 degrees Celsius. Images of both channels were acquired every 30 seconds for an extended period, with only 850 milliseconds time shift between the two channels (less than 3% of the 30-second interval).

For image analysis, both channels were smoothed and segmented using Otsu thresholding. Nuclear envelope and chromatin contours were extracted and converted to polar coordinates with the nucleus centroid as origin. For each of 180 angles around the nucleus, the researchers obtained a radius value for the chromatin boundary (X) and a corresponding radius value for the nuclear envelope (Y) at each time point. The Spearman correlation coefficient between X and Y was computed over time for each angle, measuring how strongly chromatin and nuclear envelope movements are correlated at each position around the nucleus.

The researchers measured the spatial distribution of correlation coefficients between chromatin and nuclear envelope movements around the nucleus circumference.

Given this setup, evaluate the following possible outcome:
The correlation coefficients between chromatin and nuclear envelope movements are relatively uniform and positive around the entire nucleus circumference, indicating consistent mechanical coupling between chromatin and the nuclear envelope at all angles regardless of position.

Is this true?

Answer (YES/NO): NO